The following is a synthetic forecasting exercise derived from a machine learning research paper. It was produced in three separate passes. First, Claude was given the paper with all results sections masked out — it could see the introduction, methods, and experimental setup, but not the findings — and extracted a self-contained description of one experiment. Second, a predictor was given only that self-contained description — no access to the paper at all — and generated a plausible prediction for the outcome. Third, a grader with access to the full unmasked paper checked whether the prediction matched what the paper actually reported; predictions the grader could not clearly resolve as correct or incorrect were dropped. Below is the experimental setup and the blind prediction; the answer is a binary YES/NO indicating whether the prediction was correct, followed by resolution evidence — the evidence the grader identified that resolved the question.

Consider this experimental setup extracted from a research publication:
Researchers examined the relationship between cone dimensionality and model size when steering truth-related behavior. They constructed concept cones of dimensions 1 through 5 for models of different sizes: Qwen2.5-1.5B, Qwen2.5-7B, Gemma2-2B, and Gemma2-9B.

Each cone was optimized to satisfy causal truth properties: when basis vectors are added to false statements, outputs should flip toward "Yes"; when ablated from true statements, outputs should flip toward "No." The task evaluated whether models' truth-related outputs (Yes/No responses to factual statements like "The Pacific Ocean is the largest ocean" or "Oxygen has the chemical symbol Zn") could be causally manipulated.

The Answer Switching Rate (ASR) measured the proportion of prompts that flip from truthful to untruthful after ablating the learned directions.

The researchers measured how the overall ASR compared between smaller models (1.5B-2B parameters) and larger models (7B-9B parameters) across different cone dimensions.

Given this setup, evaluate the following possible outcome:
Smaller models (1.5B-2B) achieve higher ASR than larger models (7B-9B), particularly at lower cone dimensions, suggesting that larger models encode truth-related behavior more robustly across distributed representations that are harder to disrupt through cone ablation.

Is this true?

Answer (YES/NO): NO